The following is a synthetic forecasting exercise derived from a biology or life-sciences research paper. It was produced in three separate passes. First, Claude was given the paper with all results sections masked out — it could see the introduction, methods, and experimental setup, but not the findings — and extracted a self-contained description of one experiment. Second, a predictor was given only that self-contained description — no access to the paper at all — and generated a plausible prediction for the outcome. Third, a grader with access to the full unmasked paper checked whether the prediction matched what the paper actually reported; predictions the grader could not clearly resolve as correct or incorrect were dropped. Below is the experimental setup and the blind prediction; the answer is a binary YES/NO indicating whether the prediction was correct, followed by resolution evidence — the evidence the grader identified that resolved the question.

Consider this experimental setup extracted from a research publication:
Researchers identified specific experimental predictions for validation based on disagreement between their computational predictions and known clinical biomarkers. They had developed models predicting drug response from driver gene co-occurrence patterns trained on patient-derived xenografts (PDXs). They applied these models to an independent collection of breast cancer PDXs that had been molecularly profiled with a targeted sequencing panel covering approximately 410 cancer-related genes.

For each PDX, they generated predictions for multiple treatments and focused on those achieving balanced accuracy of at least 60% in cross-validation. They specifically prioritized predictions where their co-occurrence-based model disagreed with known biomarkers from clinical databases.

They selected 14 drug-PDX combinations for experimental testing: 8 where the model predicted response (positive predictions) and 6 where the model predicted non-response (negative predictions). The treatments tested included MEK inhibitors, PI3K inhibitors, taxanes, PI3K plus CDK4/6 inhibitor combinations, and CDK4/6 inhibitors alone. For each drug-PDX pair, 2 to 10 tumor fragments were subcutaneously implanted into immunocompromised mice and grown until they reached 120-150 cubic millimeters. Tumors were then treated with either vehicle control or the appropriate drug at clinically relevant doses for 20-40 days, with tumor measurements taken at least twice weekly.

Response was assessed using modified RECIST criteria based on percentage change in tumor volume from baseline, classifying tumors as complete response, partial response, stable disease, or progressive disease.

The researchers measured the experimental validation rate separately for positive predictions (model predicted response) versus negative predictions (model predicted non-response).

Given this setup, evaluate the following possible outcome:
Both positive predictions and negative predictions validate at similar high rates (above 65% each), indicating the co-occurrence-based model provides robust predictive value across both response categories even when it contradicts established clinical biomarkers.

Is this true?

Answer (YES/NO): YES